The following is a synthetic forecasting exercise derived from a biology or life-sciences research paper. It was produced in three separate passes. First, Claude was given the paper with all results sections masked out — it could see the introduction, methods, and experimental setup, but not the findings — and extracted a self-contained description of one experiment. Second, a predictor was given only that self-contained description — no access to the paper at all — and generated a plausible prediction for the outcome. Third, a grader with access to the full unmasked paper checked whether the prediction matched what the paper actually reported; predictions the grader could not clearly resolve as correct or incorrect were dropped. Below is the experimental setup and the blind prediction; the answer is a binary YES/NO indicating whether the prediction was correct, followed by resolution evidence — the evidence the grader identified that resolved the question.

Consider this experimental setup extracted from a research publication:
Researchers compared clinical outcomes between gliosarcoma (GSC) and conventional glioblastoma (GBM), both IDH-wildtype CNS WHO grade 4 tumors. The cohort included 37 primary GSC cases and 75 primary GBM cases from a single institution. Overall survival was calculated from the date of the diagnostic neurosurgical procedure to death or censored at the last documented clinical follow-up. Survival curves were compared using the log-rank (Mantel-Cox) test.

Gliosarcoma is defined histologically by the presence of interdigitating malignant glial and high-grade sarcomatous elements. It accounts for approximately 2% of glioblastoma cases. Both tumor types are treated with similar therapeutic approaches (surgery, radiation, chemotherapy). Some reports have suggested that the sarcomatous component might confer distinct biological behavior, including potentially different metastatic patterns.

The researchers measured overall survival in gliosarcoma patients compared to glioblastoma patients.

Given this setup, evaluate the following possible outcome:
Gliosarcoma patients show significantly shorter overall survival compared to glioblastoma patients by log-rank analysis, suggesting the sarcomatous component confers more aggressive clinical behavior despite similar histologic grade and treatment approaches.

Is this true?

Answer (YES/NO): NO